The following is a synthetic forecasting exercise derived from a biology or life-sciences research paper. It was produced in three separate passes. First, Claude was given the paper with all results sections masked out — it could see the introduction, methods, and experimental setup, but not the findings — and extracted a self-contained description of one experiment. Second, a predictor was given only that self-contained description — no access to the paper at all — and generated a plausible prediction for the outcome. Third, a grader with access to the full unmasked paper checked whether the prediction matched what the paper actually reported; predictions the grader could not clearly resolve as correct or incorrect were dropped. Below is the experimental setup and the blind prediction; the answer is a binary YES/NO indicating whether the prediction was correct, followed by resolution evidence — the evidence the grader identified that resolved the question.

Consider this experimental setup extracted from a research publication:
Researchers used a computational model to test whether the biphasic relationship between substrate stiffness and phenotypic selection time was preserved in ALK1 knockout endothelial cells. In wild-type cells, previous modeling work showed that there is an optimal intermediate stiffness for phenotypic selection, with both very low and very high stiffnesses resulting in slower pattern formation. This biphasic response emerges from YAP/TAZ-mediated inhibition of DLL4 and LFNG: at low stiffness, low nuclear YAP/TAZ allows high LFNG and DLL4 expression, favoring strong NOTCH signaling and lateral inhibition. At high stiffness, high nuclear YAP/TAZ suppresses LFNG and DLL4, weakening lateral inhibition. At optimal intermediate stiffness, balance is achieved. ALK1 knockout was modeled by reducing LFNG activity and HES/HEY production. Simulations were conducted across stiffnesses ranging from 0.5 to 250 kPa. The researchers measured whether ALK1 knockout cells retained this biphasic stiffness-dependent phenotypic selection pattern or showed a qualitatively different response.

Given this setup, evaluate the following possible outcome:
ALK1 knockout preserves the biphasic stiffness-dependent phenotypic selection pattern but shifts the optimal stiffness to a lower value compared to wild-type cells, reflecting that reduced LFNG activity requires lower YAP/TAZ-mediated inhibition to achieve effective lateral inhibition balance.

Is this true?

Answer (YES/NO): NO